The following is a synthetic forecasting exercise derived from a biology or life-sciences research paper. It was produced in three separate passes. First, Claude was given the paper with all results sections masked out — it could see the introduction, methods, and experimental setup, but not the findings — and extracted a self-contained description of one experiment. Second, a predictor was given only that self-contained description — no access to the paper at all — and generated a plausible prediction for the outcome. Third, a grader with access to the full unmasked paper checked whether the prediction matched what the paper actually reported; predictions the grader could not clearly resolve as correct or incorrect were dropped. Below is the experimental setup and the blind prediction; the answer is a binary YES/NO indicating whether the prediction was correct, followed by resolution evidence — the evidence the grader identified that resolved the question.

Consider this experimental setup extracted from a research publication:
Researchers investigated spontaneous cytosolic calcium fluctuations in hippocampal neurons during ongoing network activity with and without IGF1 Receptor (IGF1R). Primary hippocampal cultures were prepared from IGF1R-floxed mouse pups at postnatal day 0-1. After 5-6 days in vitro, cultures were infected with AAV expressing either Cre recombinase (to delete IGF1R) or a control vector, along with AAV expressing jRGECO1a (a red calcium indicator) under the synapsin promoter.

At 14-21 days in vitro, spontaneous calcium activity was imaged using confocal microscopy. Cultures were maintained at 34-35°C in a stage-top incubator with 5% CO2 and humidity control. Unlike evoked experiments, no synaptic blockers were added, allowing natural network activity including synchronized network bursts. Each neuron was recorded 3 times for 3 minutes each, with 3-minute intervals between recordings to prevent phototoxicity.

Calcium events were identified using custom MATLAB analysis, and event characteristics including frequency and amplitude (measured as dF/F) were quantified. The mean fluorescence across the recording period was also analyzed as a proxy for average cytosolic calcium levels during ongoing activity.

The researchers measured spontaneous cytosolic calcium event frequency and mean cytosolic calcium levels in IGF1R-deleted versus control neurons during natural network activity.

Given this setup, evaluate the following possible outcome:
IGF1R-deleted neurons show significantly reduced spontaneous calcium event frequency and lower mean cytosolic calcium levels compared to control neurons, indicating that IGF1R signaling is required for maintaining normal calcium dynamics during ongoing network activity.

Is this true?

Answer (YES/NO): NO